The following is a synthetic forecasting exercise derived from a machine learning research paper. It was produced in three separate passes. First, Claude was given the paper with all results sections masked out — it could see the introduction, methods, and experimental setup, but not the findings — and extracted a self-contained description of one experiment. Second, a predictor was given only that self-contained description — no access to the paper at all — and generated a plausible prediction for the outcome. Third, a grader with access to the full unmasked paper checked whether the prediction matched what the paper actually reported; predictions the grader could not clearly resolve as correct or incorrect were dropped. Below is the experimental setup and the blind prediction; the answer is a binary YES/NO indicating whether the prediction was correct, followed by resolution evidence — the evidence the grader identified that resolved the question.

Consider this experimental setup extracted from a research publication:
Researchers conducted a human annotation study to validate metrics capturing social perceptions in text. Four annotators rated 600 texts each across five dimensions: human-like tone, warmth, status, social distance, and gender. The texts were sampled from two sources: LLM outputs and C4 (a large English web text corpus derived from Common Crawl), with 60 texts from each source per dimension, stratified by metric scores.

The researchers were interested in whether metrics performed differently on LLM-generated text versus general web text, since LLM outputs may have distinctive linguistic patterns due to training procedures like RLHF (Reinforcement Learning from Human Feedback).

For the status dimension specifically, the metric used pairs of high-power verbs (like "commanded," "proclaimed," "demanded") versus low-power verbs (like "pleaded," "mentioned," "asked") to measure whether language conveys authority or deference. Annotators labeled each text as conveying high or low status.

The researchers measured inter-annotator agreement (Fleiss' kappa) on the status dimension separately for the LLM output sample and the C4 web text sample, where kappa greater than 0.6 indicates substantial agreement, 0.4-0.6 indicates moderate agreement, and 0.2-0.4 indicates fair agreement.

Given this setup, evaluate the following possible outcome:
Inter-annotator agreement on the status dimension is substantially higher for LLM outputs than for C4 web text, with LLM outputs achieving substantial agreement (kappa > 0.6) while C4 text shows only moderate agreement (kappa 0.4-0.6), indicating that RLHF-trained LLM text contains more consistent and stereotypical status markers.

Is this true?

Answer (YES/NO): NO